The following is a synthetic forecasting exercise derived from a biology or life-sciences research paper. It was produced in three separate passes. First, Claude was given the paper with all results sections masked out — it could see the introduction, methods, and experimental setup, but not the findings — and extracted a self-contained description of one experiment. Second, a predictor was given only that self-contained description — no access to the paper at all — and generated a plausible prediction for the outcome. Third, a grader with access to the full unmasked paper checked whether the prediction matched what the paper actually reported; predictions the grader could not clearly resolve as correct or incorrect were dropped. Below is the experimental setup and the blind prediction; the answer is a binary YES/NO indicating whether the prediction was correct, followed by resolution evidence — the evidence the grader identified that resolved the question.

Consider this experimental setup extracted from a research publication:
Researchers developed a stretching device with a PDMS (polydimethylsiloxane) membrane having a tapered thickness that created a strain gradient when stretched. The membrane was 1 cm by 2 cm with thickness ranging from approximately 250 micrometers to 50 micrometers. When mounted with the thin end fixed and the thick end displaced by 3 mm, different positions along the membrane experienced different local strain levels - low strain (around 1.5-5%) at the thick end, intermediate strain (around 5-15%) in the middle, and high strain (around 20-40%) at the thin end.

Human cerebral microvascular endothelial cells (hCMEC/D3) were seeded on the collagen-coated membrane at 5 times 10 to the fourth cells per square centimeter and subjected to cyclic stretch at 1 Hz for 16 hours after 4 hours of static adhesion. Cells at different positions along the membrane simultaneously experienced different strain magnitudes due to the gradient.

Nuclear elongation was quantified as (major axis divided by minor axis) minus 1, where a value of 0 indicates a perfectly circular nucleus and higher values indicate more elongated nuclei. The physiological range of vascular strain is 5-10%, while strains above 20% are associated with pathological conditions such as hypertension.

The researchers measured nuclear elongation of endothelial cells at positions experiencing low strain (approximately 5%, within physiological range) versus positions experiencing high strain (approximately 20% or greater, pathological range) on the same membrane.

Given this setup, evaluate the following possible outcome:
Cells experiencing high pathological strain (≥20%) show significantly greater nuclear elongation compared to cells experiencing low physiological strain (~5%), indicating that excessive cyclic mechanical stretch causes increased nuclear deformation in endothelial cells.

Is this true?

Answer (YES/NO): NO